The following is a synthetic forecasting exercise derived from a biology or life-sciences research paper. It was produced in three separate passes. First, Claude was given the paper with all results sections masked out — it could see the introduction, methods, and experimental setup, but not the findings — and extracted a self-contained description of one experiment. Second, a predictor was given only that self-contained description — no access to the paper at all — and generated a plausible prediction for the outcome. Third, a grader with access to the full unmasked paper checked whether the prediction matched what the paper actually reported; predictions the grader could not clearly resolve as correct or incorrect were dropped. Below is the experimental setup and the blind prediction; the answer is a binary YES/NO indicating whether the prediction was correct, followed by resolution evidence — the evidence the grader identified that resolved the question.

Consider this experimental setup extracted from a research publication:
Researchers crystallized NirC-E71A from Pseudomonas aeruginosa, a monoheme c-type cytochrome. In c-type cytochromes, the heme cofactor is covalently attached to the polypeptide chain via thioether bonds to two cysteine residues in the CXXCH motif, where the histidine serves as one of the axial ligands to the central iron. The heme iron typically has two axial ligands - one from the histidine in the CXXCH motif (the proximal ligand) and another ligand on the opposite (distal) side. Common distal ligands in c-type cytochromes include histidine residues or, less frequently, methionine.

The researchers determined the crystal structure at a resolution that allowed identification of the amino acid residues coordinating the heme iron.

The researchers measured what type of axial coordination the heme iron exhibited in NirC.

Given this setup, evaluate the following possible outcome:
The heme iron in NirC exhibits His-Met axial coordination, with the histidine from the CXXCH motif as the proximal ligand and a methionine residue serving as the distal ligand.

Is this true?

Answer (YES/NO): YES